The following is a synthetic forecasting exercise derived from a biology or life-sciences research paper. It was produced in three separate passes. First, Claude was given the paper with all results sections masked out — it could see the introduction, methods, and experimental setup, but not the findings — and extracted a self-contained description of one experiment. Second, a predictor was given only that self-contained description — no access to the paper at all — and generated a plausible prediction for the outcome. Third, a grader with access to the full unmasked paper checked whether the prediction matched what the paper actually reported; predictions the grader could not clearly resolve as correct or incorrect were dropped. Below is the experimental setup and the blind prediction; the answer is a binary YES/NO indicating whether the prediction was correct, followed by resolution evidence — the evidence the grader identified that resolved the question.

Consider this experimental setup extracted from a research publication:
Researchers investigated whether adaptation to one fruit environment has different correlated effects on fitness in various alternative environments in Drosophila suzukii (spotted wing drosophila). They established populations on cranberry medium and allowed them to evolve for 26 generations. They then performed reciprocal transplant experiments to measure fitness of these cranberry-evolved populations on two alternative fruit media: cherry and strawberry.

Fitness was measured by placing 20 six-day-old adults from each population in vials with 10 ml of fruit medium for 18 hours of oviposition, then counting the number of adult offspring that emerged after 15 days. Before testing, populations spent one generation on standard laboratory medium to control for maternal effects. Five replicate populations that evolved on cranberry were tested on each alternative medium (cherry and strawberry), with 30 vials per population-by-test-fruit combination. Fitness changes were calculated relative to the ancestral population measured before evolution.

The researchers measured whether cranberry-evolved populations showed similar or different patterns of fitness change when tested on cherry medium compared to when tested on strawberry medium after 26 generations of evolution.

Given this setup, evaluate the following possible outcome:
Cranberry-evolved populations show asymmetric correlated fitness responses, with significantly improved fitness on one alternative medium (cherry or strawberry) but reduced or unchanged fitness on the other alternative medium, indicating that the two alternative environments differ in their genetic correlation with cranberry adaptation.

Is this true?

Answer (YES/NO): YES